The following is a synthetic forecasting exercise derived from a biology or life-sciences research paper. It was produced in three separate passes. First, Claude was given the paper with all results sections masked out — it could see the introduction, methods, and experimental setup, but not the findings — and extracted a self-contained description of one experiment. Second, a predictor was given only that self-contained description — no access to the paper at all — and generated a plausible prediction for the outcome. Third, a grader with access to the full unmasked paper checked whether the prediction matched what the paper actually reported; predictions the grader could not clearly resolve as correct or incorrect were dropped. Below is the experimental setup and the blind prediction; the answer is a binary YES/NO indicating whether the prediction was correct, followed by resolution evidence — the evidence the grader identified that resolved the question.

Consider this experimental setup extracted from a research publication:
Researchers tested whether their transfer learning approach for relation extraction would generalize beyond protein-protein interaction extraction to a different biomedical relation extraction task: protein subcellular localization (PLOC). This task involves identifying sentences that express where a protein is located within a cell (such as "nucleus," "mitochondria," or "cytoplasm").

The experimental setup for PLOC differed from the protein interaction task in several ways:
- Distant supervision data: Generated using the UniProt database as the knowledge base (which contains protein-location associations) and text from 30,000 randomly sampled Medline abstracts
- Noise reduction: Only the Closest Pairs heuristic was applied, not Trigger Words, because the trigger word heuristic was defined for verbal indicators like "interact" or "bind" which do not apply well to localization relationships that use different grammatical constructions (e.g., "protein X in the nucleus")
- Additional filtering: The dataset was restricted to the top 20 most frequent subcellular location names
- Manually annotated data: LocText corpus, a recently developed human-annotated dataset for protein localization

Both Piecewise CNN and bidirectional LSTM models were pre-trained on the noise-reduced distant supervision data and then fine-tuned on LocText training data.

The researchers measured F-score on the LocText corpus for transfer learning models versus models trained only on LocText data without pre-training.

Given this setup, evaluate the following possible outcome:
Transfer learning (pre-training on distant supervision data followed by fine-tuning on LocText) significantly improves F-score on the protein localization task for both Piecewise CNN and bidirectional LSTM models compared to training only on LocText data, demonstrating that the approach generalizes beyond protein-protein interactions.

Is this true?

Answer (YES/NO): YES